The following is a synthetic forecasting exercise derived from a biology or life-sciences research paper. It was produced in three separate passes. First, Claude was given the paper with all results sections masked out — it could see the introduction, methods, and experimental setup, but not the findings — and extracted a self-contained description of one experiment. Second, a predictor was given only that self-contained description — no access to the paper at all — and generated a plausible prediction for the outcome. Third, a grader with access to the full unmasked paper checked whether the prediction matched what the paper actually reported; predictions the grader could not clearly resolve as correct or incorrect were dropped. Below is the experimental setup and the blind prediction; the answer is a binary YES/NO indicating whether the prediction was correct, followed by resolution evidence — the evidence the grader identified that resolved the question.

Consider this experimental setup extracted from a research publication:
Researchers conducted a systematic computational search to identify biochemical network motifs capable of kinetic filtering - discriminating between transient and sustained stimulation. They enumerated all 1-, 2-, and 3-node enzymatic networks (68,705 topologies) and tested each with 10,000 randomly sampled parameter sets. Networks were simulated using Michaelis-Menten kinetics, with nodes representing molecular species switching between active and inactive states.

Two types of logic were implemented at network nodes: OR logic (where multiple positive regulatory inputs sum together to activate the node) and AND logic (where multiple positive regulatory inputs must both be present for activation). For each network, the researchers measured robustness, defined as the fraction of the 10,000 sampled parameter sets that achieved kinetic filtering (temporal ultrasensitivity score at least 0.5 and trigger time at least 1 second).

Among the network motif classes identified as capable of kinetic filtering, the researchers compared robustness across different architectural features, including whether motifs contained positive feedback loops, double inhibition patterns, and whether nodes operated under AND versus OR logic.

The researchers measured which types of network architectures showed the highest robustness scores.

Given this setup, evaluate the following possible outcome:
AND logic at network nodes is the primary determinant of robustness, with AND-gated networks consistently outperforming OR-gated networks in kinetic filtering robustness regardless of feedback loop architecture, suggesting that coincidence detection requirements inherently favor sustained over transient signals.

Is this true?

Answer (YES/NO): NO